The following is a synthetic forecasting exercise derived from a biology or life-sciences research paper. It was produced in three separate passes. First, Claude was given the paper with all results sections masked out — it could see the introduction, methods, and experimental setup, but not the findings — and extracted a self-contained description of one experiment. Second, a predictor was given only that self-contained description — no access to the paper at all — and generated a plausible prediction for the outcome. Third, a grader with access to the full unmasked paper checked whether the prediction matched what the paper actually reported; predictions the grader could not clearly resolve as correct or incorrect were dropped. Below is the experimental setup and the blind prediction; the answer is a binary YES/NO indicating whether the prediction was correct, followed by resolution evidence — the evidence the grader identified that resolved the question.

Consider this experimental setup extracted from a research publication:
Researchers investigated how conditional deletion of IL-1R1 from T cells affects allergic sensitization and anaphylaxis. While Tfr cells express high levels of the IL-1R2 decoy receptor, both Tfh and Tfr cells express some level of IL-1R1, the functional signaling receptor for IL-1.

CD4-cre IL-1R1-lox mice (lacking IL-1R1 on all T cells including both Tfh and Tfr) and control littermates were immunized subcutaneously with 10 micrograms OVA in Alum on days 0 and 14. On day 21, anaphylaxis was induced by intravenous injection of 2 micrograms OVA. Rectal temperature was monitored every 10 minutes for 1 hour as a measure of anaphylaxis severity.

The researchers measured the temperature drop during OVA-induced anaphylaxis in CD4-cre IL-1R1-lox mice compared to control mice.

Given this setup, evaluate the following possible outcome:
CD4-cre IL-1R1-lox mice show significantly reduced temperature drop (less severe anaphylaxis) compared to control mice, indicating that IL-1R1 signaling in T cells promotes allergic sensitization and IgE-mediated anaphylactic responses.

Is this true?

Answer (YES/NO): NO